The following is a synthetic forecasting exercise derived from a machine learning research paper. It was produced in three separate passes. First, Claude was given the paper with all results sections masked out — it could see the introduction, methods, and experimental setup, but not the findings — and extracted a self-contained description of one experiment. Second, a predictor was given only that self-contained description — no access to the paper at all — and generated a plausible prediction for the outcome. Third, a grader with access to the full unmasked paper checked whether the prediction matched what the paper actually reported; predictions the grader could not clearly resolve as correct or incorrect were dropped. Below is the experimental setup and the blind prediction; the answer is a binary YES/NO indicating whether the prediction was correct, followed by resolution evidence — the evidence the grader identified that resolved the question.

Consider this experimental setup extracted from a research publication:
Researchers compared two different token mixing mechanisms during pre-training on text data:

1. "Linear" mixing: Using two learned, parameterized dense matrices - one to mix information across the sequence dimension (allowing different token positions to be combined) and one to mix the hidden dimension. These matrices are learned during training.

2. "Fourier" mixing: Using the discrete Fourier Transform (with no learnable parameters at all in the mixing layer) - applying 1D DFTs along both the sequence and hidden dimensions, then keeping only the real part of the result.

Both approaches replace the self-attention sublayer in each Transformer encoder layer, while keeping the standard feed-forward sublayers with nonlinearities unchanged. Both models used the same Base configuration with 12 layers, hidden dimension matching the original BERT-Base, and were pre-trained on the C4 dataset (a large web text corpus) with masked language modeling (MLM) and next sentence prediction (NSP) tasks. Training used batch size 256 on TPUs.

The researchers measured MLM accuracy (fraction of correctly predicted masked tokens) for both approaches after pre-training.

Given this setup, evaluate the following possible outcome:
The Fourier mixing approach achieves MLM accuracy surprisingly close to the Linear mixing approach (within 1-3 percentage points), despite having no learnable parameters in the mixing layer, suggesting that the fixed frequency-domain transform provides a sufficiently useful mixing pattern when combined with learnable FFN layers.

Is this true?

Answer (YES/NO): NO